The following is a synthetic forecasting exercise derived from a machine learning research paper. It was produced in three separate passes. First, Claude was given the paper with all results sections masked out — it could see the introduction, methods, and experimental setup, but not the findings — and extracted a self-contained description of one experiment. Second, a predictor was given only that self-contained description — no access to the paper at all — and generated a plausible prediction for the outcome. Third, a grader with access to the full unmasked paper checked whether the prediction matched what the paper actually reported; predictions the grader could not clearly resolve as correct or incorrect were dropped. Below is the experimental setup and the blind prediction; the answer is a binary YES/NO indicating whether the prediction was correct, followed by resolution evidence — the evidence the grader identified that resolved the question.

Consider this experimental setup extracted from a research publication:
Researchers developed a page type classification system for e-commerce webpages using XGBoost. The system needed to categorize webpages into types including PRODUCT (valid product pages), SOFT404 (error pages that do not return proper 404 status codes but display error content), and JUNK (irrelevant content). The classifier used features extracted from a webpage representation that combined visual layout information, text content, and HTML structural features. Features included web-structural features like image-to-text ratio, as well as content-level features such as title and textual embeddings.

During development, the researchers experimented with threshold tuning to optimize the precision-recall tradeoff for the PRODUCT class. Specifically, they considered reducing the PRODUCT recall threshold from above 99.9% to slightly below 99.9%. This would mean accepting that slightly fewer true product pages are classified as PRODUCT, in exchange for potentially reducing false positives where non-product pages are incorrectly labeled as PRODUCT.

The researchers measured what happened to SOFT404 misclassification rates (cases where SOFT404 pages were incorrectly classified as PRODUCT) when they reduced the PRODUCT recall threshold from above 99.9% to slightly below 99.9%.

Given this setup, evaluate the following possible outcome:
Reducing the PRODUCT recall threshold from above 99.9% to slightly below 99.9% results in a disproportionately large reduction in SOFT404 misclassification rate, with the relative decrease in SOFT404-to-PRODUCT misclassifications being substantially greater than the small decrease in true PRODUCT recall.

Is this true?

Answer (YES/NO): YES